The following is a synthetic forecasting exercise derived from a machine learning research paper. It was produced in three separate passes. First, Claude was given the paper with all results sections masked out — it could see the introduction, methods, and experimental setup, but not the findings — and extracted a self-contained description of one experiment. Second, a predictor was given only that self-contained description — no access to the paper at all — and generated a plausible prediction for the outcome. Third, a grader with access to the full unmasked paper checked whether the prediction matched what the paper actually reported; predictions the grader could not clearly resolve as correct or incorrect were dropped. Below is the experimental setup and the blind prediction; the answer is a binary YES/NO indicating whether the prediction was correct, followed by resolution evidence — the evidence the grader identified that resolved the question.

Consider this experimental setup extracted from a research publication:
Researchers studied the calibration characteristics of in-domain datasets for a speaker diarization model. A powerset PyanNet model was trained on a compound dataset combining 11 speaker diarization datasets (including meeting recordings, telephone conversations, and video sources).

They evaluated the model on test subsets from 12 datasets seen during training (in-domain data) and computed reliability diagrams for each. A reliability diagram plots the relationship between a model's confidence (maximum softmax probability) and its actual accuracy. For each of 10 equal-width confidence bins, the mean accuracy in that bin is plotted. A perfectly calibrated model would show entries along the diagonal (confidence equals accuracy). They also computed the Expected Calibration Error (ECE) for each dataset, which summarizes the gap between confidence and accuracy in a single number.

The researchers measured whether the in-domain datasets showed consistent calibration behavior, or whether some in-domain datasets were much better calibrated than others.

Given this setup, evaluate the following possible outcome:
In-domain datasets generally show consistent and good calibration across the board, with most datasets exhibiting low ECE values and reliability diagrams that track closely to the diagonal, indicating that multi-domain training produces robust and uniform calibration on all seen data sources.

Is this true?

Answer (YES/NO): NO